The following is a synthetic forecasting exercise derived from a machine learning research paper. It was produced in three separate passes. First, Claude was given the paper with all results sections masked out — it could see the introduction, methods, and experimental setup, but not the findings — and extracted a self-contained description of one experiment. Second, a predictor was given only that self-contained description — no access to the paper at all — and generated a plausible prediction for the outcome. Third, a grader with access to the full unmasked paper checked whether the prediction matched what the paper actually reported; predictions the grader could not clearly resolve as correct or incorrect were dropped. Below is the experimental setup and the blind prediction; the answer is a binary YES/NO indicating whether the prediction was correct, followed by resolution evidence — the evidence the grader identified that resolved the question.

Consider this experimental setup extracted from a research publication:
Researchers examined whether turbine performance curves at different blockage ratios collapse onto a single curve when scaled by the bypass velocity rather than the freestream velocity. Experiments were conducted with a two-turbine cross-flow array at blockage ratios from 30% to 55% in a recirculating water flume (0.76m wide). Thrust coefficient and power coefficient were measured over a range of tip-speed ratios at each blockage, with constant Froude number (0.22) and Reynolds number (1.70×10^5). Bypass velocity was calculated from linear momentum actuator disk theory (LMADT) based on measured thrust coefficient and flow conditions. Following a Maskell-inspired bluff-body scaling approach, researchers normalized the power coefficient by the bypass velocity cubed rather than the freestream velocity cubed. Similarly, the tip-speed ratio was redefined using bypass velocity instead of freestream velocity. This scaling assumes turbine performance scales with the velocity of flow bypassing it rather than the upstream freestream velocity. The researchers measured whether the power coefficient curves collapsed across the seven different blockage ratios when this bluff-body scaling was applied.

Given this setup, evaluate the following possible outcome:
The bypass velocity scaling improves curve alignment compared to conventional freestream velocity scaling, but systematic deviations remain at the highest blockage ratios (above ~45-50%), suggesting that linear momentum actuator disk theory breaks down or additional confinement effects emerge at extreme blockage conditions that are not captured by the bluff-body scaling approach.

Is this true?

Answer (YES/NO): NO